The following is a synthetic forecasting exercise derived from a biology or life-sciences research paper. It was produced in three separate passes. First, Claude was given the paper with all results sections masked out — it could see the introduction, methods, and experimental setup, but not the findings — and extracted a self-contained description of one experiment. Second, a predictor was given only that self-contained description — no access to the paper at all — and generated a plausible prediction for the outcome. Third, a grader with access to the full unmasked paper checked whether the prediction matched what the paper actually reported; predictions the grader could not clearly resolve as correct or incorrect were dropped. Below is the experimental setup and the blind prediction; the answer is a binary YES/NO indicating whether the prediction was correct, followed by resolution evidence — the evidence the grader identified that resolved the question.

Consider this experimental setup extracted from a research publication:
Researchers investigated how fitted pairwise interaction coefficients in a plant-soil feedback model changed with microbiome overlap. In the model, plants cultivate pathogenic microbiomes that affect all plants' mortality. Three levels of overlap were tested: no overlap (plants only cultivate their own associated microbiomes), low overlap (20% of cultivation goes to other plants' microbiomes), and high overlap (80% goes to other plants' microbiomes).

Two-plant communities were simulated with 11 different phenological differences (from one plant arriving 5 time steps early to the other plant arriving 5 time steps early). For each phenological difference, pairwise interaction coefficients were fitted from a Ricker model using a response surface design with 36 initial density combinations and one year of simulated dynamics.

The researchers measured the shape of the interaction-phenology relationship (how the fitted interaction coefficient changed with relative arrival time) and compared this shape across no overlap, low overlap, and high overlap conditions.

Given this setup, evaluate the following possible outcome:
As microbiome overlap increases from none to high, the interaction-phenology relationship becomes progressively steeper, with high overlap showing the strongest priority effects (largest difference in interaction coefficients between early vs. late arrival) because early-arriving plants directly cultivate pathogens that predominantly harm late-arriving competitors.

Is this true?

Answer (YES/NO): NO